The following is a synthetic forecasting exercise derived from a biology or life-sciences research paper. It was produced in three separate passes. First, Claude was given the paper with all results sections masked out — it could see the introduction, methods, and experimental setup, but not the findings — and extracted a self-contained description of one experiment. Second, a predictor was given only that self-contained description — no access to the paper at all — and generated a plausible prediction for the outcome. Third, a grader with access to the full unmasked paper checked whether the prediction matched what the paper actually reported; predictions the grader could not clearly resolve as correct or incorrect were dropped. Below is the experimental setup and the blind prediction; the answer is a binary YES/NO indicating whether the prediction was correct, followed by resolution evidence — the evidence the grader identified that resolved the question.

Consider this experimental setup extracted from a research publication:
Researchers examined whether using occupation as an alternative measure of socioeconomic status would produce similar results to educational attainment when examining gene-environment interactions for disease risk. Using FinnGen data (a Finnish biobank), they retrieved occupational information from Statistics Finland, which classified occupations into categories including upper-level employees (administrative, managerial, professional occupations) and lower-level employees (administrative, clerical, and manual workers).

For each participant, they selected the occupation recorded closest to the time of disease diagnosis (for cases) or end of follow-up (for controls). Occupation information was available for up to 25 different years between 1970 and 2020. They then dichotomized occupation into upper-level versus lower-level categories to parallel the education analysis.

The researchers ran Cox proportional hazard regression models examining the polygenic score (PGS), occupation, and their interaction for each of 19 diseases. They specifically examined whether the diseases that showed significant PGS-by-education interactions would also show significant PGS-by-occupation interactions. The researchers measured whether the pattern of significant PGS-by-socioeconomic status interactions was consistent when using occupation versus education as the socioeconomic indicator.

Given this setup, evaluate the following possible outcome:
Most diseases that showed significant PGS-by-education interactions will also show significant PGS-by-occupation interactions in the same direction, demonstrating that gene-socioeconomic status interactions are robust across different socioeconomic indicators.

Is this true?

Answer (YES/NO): NO